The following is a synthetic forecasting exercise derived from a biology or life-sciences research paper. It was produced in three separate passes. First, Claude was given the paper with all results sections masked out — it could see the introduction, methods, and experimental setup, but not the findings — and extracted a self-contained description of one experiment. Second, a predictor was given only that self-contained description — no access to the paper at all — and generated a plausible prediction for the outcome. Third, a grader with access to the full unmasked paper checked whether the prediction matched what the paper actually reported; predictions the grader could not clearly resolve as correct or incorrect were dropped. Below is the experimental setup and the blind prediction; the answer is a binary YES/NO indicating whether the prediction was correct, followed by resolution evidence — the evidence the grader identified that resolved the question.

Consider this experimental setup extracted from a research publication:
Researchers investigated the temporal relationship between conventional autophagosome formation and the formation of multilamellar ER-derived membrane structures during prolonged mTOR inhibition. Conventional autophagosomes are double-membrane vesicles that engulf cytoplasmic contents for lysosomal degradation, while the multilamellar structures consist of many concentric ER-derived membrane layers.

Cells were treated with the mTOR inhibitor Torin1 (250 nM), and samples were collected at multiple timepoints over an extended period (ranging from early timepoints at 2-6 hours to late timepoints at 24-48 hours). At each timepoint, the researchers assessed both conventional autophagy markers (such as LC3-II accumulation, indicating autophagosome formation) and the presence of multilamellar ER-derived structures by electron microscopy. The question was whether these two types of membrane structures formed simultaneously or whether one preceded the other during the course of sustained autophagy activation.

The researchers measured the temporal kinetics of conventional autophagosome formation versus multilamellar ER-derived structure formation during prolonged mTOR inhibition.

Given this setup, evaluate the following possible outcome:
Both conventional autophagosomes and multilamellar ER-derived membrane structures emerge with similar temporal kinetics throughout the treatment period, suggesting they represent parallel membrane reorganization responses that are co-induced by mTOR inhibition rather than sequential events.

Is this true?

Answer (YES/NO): NO